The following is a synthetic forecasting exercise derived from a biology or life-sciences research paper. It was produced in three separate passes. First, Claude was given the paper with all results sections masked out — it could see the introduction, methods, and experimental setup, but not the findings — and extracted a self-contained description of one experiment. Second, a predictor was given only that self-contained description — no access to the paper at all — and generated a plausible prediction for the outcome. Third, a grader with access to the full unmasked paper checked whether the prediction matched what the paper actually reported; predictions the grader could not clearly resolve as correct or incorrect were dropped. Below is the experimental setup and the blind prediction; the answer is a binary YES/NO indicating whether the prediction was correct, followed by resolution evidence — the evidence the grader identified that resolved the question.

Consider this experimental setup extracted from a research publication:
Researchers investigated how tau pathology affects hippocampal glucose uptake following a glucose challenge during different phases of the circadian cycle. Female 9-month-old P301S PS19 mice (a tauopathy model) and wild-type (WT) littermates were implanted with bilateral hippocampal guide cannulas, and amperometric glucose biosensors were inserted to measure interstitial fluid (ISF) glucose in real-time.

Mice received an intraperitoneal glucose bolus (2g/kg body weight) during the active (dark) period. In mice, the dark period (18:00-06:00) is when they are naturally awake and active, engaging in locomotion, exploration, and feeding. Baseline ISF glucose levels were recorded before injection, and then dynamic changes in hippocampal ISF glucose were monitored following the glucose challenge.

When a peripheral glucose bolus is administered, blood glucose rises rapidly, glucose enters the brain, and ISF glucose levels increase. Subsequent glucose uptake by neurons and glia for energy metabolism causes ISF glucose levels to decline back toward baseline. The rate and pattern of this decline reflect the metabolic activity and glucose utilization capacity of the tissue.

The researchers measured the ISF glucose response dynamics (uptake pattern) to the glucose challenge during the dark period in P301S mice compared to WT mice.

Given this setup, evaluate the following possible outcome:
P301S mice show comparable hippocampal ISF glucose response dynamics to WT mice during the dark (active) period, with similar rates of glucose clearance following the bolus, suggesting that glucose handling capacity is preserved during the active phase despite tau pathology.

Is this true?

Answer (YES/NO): NO